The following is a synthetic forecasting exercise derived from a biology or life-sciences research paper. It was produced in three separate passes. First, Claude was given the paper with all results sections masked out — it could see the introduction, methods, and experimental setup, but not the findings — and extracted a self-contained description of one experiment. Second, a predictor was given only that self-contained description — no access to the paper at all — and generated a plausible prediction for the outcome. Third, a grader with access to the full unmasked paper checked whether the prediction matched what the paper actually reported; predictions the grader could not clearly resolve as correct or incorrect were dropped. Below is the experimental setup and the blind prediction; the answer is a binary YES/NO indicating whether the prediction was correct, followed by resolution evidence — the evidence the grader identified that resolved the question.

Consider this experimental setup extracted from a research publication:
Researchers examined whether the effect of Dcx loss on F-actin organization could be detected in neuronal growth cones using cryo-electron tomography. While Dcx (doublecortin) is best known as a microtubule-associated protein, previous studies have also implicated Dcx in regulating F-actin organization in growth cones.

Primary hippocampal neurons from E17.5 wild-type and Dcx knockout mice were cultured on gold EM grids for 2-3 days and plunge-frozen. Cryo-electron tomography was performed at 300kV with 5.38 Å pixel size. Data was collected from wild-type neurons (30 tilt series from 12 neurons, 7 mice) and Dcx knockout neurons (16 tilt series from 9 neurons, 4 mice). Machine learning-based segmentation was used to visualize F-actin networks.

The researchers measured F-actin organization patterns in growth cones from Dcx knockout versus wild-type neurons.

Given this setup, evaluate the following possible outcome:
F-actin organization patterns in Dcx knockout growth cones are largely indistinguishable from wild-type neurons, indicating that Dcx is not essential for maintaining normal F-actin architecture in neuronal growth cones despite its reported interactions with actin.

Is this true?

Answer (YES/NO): YES